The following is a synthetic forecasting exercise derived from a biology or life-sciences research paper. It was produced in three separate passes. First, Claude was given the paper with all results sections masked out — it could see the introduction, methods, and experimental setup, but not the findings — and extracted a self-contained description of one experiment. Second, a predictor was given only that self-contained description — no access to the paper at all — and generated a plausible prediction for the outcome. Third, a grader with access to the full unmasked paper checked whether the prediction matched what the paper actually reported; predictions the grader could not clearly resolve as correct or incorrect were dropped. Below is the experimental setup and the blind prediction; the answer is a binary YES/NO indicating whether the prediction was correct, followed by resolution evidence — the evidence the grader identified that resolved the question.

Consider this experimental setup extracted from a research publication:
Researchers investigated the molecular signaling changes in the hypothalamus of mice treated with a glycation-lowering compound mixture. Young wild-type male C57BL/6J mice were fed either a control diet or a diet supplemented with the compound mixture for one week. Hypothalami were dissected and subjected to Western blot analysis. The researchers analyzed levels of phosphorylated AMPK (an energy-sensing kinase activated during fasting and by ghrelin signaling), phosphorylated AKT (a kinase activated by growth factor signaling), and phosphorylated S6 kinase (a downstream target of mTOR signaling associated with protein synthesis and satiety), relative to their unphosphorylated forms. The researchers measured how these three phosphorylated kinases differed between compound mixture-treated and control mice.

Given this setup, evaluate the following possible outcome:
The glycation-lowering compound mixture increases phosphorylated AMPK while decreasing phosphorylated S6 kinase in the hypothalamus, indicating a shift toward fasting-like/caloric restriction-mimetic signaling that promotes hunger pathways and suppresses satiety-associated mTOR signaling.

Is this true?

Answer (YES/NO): NO